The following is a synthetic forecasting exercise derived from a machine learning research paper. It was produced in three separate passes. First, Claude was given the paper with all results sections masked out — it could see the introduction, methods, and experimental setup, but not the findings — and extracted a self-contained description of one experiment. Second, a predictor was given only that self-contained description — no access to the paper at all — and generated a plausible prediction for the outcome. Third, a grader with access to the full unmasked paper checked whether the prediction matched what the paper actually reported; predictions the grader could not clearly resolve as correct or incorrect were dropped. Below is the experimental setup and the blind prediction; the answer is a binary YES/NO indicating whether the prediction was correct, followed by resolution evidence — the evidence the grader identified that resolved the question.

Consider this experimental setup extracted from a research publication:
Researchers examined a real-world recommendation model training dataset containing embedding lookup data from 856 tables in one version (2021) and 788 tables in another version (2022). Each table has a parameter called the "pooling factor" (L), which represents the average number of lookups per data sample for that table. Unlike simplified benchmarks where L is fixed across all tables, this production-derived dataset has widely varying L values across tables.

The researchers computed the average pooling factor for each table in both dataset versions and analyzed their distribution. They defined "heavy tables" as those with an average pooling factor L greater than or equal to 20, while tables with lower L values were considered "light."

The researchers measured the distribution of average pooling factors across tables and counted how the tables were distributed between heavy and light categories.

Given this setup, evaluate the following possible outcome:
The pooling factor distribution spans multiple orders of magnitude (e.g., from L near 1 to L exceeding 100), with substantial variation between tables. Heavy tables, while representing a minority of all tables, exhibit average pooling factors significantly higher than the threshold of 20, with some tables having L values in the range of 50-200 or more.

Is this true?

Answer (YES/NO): YES